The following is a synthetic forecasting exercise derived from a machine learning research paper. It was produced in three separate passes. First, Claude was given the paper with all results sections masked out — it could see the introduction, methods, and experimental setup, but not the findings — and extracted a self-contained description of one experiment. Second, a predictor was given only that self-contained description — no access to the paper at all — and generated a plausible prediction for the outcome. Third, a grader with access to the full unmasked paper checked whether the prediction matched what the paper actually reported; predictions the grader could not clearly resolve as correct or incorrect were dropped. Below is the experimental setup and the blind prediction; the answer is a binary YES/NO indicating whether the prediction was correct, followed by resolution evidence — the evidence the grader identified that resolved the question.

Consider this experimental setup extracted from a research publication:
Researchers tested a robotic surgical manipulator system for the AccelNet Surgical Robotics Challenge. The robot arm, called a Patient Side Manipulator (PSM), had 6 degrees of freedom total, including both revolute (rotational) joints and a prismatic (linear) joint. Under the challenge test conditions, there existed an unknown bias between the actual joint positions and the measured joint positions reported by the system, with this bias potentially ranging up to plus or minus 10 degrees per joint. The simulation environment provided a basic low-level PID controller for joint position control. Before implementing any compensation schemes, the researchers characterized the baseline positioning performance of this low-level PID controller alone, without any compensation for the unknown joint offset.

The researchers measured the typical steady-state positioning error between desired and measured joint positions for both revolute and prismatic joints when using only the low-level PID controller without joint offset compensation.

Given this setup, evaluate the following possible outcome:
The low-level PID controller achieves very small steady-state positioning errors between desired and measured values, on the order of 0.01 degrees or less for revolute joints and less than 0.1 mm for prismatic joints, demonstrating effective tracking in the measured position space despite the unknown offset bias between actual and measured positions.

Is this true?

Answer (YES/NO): NO